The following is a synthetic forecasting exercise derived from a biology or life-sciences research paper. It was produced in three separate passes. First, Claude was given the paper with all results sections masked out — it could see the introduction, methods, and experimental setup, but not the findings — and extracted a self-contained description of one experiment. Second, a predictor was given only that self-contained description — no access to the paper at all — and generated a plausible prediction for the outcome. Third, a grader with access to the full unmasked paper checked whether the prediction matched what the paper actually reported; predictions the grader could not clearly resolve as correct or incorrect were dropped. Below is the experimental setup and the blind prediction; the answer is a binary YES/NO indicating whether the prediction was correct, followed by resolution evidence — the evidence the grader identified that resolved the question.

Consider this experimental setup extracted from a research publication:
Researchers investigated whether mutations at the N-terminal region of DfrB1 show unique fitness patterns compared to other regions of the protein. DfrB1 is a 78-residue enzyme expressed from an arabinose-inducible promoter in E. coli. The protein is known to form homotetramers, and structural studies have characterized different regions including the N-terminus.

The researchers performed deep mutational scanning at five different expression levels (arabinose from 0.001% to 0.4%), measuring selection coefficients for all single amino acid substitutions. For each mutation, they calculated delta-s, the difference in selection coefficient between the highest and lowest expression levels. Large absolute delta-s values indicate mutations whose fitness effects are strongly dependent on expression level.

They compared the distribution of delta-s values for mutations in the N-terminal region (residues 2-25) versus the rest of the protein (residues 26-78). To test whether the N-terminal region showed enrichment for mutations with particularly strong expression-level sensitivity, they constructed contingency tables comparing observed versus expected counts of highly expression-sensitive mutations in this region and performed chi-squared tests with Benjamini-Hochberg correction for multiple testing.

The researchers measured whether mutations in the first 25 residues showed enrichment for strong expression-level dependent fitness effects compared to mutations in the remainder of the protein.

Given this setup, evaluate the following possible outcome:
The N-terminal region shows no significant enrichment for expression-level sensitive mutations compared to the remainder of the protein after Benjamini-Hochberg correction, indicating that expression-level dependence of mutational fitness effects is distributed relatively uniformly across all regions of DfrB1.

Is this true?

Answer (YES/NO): NO